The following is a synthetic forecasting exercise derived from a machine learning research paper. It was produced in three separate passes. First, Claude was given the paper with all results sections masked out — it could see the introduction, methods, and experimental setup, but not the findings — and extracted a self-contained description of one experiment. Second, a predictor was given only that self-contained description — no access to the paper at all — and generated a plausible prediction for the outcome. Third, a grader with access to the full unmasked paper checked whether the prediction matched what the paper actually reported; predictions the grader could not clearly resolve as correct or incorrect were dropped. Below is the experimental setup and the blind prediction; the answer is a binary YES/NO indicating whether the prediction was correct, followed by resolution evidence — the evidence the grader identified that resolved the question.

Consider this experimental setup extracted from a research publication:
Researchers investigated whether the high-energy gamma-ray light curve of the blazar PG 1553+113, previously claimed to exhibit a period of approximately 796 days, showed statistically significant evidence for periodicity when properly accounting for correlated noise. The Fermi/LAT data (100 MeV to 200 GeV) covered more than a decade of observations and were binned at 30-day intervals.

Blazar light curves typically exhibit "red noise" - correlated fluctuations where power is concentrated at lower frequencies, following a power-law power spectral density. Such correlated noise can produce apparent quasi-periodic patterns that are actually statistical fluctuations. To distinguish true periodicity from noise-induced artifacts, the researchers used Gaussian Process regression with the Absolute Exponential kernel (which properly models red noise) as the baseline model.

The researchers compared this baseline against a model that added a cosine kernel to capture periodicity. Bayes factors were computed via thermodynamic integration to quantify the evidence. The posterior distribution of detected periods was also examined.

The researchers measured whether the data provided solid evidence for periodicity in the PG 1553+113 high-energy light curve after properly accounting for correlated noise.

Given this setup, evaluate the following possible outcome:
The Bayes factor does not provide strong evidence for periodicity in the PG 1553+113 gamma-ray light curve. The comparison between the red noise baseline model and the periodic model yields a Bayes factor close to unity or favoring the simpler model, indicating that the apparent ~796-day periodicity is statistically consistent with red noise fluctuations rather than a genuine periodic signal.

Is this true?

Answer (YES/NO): NO